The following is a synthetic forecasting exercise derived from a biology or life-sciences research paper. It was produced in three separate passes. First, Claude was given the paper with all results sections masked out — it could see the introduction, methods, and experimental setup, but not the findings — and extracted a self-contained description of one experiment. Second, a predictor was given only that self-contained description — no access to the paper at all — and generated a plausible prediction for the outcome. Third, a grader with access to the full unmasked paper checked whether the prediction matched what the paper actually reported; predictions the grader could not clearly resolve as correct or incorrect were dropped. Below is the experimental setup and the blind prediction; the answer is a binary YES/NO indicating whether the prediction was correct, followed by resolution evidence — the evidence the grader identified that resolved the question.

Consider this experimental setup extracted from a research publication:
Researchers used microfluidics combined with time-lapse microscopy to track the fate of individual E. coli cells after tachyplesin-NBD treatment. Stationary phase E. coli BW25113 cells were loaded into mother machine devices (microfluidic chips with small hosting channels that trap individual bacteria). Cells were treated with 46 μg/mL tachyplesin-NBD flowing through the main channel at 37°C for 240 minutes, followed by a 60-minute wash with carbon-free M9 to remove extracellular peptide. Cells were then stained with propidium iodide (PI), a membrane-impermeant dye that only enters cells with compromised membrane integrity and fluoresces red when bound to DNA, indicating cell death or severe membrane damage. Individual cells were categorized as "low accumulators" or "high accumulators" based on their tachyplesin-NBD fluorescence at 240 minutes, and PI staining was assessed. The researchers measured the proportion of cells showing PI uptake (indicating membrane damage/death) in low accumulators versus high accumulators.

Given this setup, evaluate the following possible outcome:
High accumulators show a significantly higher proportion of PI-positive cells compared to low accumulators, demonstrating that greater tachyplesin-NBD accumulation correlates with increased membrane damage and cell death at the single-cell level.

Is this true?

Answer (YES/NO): YES